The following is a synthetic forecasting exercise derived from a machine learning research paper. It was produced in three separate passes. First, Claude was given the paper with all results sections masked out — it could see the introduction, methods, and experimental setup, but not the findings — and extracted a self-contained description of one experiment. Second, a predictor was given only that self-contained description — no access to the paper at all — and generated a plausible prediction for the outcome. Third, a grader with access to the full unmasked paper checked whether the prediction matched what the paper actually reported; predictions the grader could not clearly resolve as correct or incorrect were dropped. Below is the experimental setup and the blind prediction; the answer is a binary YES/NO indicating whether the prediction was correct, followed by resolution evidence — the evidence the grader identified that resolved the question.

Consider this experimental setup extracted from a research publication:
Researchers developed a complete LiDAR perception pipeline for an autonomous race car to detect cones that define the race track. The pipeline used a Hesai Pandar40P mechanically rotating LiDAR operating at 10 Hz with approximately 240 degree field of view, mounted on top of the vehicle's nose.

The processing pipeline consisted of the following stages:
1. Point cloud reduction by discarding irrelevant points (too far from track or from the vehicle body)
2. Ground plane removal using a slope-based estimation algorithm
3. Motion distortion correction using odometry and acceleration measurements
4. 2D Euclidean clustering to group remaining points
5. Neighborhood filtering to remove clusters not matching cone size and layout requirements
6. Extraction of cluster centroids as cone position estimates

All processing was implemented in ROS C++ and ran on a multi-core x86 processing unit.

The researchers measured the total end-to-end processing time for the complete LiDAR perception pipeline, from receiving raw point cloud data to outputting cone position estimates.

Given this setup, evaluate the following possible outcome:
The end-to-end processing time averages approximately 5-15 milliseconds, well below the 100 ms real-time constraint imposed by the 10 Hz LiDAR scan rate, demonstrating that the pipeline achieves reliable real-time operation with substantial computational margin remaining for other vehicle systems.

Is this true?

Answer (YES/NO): NO